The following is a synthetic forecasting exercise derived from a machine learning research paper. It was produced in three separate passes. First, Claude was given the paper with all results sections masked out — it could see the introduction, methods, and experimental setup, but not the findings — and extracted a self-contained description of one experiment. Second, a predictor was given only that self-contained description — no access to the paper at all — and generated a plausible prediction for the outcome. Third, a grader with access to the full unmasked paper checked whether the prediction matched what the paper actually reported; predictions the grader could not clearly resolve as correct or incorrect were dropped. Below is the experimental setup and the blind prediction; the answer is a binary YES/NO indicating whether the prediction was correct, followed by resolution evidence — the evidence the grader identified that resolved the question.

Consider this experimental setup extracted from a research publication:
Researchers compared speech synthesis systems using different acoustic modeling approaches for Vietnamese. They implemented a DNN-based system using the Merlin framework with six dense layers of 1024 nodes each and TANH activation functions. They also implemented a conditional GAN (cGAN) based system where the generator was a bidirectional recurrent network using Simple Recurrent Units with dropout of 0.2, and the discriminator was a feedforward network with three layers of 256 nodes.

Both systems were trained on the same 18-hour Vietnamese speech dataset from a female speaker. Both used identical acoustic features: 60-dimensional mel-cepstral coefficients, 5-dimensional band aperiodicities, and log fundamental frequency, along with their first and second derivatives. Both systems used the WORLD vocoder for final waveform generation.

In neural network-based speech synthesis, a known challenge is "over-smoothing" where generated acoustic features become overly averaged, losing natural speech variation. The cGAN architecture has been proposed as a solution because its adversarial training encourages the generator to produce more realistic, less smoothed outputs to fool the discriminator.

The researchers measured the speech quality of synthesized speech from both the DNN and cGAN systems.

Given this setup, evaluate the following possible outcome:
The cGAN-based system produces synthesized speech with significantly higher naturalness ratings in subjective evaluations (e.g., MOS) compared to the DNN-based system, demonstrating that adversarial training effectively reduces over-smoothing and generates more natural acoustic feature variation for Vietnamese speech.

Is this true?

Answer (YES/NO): NO